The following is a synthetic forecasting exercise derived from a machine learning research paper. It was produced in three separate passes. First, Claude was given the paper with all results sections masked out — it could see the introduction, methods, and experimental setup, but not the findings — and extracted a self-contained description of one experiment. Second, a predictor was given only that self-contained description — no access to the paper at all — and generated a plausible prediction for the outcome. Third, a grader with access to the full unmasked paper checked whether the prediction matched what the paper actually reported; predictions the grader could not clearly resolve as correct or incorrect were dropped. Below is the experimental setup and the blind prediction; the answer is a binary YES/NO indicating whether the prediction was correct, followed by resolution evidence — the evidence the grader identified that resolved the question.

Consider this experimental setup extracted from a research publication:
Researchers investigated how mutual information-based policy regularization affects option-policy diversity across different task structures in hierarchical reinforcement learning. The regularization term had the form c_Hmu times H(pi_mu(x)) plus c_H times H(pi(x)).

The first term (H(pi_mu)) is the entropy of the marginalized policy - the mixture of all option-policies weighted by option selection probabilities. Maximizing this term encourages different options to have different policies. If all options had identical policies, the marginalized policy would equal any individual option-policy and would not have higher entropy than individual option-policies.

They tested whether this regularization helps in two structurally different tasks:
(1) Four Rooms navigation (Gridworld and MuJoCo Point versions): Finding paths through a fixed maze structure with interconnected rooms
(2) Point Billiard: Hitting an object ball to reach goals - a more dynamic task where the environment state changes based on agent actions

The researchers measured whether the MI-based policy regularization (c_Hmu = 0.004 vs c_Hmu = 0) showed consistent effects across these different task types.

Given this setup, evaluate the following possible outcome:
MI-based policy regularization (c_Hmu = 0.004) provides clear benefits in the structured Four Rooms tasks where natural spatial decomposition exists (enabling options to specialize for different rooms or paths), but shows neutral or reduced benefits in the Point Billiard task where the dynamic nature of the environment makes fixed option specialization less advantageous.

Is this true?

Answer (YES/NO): YES